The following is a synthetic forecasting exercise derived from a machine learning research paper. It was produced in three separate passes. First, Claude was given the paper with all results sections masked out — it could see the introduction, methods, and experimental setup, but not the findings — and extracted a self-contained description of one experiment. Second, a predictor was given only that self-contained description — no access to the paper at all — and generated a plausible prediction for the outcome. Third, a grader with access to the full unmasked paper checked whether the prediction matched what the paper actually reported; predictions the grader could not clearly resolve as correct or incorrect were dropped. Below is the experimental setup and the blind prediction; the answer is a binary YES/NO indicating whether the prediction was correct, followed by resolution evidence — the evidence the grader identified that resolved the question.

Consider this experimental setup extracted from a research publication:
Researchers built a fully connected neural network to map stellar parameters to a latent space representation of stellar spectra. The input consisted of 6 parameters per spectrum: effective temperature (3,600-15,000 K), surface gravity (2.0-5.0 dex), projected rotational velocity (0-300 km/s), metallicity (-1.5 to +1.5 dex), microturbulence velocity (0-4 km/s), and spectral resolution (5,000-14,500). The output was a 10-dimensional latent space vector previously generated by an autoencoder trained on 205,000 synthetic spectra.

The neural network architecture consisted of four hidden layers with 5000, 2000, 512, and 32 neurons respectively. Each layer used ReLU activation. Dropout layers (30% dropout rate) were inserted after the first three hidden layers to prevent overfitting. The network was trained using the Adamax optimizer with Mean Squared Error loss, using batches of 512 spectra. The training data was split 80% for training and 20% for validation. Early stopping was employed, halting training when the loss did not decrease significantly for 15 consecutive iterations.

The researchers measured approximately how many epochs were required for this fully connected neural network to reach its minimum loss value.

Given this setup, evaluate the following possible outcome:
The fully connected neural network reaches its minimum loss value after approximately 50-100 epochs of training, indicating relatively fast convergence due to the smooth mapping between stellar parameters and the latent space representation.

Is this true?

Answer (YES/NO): YES